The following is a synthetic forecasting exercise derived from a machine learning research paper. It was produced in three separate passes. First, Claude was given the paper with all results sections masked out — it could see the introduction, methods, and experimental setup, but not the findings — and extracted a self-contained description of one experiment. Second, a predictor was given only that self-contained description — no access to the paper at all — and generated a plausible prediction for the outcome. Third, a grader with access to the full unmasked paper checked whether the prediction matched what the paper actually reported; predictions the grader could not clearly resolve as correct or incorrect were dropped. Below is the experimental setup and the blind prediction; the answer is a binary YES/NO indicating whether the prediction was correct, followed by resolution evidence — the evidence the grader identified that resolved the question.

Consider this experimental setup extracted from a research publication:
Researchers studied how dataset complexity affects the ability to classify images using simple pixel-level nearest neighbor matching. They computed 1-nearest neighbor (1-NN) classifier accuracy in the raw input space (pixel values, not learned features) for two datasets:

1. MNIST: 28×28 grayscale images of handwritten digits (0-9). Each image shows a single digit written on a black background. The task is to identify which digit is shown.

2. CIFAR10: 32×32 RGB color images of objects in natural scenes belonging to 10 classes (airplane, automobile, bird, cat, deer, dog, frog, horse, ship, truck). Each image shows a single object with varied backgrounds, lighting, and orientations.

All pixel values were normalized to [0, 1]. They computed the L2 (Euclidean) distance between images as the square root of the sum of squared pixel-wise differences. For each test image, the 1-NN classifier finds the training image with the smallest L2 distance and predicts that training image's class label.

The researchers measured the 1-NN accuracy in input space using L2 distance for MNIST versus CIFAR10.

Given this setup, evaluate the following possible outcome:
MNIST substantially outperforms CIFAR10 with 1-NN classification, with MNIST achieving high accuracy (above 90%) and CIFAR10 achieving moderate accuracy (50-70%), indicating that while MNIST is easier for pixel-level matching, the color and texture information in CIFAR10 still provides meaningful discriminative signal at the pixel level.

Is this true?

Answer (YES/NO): NO